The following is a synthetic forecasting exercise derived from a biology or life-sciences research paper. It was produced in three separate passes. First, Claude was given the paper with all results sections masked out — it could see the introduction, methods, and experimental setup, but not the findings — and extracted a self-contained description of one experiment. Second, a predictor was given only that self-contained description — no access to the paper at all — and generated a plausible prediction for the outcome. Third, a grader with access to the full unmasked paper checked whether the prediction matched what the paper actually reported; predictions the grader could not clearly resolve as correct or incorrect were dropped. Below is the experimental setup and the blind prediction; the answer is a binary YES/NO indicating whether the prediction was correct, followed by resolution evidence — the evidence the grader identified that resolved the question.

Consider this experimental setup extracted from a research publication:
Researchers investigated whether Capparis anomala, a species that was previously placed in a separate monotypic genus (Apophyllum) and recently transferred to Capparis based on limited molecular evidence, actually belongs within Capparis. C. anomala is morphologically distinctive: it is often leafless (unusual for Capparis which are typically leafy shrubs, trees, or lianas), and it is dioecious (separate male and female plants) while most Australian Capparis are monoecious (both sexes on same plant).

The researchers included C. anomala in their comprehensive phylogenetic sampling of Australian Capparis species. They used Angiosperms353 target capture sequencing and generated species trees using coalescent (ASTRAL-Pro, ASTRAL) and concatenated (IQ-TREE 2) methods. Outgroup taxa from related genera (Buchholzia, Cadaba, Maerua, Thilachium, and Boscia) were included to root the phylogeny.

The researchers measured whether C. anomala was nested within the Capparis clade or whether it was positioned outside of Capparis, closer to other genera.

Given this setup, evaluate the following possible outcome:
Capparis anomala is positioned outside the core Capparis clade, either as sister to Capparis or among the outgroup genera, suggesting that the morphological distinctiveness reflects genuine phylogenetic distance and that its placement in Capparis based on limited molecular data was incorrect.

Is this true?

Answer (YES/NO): NO